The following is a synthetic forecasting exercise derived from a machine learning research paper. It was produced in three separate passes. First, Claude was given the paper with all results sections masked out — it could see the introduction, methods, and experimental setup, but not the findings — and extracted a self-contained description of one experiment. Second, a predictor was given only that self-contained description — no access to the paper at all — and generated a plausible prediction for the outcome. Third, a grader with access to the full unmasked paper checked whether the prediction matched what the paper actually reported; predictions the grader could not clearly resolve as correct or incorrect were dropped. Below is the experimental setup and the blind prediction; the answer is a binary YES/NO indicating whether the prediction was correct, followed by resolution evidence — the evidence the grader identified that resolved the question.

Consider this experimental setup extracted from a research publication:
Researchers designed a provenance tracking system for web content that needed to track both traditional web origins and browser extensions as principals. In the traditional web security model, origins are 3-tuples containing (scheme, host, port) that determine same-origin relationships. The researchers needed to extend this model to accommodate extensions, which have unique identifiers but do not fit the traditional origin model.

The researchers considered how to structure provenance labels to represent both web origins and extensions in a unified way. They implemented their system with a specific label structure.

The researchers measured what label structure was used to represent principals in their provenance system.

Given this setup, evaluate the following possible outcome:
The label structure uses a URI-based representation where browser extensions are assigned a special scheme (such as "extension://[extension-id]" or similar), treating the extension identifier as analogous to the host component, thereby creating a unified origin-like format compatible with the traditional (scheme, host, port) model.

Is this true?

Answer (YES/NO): NO